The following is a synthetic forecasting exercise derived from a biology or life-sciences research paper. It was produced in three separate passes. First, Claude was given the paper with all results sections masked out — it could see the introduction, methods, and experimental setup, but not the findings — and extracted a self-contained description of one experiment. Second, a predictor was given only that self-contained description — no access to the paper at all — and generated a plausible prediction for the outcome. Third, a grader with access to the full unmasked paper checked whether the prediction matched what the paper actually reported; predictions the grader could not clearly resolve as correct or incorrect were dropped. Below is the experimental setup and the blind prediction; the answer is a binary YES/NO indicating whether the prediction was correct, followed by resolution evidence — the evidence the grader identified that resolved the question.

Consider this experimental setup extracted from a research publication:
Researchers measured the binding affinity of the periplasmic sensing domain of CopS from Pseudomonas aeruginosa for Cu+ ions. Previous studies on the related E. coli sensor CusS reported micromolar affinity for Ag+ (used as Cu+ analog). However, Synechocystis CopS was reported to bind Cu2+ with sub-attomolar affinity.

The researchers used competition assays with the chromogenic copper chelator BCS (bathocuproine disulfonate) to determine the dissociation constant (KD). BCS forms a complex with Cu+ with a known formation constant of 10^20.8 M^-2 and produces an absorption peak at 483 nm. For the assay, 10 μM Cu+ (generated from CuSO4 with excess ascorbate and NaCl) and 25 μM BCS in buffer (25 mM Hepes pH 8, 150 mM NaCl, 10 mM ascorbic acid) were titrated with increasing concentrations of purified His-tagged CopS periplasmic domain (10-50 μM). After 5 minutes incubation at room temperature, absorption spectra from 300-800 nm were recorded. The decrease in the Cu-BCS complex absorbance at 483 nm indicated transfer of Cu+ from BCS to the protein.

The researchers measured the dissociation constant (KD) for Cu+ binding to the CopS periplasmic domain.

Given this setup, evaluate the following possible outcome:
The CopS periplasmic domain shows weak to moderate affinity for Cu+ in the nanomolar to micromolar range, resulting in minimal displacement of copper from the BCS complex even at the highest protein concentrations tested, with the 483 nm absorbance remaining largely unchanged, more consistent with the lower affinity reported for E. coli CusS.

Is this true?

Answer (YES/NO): NO